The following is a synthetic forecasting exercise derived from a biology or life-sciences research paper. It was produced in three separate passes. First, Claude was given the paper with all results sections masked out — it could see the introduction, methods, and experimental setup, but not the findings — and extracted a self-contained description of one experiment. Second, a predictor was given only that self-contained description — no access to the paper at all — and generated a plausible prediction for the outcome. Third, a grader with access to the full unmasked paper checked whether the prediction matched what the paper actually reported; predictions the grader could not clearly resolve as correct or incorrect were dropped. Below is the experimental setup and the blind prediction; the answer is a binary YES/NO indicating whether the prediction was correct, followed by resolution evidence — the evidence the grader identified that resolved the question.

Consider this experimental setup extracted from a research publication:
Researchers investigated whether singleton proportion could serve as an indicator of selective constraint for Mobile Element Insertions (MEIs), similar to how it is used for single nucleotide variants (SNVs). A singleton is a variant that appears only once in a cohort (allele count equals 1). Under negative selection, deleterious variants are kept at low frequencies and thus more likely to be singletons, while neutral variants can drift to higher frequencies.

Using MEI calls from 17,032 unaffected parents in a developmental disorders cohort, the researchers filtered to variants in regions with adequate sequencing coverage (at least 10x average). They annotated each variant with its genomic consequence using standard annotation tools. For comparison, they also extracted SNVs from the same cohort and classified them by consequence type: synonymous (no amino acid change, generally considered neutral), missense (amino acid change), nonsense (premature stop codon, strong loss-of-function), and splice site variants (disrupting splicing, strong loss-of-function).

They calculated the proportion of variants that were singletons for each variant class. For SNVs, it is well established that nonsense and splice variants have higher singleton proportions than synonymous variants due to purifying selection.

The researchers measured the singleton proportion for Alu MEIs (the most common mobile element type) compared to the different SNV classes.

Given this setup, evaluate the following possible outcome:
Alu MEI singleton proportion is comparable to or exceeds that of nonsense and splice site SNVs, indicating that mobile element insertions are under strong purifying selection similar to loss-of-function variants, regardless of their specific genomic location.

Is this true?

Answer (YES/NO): NO